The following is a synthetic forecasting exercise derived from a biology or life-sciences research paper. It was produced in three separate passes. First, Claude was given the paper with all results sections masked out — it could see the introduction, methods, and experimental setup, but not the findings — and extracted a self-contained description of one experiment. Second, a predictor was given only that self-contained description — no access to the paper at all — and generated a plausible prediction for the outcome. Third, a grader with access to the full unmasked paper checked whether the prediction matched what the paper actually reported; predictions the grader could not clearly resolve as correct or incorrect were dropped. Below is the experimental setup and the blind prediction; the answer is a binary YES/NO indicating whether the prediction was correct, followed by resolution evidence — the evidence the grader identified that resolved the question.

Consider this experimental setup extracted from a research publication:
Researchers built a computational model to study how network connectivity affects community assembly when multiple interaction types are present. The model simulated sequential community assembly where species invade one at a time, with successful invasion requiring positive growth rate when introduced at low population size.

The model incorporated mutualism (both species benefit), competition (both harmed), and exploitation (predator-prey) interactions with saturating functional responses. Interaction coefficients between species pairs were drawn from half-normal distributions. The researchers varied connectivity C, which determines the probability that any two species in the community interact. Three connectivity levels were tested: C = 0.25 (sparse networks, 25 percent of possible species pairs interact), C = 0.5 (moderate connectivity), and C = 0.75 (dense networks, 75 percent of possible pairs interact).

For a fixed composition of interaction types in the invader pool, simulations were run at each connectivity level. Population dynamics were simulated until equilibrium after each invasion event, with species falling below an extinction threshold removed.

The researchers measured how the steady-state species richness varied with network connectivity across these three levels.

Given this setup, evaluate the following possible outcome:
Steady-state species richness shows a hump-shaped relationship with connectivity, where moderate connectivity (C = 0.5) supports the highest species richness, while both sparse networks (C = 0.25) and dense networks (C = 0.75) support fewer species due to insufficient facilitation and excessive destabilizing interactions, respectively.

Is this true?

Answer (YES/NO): NO